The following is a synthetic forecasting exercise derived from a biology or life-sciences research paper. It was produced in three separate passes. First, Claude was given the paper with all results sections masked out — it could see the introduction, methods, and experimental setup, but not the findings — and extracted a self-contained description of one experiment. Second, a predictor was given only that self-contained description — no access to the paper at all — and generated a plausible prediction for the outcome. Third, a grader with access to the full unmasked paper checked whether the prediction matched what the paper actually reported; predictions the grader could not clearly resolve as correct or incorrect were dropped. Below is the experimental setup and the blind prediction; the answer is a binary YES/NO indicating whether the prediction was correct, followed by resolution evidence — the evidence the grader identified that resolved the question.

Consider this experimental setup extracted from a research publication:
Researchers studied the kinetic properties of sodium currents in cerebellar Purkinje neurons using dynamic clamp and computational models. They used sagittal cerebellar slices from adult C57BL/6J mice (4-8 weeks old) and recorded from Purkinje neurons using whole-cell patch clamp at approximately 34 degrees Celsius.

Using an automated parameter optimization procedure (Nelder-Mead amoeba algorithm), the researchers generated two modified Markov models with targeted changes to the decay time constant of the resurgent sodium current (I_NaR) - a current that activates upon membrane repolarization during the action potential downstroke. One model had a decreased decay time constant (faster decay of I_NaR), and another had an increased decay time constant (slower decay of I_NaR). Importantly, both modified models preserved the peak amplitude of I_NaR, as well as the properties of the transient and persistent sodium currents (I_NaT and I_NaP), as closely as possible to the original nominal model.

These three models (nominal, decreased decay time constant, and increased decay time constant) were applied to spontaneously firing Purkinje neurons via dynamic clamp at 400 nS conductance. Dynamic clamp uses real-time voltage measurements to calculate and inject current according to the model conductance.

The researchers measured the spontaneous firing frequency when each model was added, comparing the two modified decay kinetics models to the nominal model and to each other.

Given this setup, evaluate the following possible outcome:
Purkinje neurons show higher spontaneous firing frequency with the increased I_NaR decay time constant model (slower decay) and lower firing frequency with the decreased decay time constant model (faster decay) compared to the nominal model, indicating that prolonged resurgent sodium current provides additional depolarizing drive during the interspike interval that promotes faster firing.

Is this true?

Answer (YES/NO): NO